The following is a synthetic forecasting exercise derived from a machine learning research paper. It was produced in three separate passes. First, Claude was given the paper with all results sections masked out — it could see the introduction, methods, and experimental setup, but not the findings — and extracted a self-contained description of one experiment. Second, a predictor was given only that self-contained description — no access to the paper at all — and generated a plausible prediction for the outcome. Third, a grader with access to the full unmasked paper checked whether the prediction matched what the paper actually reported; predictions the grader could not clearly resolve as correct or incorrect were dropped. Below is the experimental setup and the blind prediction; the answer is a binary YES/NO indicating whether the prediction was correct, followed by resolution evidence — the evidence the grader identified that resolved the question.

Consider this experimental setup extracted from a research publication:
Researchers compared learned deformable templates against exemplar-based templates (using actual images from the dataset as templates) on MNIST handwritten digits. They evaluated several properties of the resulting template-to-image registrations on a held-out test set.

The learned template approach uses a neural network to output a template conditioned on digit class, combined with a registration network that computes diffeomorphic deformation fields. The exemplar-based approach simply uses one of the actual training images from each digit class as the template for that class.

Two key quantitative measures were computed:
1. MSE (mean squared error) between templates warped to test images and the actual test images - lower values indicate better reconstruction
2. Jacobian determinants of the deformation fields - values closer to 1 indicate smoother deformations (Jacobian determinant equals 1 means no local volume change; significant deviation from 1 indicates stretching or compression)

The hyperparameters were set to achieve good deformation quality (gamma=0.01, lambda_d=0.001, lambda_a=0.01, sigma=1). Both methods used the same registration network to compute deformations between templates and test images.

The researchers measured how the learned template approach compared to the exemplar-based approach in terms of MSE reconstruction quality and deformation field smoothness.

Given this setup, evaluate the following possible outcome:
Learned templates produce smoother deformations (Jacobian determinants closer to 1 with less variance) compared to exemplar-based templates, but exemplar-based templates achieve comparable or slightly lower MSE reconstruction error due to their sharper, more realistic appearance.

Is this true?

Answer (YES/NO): YES